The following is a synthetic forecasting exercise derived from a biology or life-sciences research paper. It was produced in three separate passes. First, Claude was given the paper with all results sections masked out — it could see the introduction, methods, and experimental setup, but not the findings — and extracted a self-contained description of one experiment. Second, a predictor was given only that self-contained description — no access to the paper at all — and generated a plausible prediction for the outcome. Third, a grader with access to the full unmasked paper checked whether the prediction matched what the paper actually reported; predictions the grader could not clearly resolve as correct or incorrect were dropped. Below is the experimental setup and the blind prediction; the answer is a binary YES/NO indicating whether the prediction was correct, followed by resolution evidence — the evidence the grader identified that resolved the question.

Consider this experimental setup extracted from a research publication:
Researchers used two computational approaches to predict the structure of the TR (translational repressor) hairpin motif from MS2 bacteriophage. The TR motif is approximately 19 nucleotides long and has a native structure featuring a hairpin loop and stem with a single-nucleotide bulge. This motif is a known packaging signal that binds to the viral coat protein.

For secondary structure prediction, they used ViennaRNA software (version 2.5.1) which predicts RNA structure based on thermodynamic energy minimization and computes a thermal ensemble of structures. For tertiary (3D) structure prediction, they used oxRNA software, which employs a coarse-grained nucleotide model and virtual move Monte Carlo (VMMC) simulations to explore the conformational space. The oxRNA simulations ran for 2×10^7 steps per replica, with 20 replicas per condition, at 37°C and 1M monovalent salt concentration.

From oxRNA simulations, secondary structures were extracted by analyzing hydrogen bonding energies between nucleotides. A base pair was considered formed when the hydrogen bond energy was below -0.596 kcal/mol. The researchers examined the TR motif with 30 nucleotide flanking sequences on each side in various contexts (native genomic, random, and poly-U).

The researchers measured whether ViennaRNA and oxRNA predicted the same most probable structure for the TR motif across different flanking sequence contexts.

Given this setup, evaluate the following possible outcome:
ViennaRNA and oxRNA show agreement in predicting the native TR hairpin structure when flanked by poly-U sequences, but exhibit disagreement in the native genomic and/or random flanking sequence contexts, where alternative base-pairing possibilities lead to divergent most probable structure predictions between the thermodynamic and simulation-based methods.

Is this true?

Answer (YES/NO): NO